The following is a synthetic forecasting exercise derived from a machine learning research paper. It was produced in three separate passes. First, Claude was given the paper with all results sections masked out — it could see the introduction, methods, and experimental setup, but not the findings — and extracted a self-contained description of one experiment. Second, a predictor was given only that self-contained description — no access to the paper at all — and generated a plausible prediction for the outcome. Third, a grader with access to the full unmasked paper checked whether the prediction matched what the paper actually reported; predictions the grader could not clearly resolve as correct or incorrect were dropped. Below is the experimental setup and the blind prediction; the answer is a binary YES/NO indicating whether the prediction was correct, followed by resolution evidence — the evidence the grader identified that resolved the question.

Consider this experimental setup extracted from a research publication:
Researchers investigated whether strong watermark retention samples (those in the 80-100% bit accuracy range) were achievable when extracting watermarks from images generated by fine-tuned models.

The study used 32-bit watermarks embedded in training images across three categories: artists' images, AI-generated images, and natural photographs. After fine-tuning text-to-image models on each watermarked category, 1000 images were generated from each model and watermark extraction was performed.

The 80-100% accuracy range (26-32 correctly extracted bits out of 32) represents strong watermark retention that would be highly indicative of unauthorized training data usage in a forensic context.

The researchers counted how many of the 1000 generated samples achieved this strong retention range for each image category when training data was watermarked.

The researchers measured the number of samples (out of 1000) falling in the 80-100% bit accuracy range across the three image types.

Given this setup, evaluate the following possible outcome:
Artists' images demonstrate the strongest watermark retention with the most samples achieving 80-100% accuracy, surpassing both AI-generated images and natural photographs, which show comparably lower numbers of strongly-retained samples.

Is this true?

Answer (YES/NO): YES